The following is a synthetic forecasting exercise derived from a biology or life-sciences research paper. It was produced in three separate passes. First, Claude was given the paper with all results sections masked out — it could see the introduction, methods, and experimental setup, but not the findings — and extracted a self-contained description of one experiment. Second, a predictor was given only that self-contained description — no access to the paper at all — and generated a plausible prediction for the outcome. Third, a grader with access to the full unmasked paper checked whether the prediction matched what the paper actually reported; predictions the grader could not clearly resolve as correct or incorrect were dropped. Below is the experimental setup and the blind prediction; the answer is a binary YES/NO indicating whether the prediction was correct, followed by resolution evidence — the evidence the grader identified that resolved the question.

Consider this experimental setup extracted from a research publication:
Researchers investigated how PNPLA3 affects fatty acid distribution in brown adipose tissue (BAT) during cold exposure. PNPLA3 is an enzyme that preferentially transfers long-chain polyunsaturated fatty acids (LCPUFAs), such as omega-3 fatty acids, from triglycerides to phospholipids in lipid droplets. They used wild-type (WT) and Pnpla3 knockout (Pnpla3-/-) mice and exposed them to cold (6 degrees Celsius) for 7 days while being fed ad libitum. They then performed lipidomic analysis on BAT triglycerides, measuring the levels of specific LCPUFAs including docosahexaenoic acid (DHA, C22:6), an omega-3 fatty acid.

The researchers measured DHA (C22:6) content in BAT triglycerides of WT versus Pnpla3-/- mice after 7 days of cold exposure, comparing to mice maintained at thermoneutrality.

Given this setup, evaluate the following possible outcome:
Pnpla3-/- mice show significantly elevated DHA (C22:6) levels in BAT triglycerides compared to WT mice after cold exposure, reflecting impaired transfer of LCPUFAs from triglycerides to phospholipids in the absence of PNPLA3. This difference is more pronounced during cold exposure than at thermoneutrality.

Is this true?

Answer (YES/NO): YES